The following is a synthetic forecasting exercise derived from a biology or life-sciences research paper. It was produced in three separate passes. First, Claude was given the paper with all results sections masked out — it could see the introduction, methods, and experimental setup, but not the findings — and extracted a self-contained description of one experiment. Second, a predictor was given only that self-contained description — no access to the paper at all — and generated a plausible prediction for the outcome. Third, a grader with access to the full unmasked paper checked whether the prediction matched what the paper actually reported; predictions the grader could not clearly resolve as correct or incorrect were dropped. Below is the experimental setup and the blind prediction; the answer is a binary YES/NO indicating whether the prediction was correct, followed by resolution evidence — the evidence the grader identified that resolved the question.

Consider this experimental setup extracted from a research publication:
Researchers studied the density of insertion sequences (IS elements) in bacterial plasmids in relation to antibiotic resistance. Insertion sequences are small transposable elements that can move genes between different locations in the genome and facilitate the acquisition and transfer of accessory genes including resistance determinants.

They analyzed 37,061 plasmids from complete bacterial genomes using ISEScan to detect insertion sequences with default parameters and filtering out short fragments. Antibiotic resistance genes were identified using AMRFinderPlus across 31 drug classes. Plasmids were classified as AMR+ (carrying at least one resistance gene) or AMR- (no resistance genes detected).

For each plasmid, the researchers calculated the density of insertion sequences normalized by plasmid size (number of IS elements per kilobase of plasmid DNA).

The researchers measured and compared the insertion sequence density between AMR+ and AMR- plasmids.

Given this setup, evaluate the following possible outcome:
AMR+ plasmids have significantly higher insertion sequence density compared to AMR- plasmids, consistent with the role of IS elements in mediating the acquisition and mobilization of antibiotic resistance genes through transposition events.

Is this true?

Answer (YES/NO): YES